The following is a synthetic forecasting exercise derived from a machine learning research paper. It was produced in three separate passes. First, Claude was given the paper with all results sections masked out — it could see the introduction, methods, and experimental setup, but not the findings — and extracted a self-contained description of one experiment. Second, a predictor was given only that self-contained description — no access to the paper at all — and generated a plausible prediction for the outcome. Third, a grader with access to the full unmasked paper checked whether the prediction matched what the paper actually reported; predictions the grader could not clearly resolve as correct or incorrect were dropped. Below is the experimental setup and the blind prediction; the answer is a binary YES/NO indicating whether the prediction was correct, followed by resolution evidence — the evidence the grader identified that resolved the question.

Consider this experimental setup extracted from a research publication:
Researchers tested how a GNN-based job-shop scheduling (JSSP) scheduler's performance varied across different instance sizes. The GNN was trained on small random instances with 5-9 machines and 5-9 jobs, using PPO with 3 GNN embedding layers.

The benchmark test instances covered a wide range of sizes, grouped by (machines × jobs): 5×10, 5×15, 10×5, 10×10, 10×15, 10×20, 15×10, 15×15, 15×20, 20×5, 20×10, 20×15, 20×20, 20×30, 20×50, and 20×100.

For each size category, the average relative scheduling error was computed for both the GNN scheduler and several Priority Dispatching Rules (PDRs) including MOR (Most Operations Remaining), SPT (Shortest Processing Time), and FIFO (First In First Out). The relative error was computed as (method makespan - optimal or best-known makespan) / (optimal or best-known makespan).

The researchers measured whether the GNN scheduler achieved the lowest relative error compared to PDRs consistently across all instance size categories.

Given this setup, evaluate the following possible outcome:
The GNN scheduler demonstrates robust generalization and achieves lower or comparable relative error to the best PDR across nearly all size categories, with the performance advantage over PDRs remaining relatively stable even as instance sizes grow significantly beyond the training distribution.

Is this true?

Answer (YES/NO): YES